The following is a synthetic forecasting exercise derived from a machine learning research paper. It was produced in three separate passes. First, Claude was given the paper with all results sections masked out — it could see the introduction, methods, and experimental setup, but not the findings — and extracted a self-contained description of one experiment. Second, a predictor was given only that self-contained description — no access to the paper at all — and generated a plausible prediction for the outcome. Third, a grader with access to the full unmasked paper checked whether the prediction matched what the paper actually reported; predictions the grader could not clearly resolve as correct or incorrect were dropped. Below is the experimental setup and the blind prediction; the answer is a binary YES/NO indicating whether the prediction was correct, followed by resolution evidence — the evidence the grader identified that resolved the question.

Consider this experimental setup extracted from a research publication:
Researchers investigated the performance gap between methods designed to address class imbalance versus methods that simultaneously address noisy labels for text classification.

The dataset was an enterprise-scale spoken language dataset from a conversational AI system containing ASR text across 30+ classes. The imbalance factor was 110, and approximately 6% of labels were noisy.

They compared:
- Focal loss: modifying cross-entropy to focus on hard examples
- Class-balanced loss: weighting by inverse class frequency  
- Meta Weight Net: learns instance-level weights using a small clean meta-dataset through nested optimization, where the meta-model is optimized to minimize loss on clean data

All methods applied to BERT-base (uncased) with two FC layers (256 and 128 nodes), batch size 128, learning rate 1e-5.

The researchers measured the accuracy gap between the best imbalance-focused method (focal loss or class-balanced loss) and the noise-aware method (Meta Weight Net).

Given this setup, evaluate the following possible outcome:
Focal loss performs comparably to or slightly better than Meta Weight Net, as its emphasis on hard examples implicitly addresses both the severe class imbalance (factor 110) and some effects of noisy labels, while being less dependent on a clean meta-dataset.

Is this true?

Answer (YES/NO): NO